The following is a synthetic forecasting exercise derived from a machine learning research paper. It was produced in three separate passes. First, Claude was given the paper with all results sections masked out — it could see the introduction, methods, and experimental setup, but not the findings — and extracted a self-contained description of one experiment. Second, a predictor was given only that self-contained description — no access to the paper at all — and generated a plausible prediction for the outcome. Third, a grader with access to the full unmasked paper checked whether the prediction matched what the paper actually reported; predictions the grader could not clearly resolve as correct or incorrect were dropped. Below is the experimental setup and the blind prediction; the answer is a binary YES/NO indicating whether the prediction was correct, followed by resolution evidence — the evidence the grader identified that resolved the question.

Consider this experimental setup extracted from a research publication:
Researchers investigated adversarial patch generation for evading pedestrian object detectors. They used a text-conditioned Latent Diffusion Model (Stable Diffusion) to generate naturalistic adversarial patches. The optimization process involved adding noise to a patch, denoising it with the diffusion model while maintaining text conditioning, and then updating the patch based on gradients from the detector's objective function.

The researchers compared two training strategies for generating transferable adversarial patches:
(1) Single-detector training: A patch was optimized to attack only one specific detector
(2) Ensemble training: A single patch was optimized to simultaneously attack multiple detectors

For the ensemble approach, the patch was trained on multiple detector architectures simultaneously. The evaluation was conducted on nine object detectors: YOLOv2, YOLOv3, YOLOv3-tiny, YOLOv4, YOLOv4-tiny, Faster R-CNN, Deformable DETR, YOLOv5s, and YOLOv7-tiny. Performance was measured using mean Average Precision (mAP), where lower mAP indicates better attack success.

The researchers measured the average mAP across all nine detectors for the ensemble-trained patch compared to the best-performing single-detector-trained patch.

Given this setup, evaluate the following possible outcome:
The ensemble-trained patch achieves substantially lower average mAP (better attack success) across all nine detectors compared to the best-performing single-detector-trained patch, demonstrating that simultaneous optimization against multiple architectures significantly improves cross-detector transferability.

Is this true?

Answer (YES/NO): NO